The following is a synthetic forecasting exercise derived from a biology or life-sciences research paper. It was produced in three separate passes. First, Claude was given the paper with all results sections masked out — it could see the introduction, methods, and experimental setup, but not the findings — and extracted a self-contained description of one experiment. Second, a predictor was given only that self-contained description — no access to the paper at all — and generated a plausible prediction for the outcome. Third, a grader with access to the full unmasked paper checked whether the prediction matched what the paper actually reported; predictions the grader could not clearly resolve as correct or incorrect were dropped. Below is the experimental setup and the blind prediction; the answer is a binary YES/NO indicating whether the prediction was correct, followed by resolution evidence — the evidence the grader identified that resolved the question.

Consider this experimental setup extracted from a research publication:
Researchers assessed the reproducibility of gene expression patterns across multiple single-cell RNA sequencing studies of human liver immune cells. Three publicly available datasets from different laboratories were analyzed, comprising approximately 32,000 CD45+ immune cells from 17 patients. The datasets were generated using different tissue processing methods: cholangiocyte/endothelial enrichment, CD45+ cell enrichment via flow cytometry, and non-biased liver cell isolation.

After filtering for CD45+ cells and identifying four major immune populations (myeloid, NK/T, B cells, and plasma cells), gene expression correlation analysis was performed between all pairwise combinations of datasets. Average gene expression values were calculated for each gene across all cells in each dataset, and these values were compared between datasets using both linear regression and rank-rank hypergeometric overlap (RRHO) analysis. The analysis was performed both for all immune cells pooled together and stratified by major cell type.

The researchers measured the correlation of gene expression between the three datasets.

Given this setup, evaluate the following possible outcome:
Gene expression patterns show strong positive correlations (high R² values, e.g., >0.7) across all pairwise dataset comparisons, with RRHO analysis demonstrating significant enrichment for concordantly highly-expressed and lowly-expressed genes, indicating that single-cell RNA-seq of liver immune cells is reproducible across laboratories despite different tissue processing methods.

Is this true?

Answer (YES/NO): NO